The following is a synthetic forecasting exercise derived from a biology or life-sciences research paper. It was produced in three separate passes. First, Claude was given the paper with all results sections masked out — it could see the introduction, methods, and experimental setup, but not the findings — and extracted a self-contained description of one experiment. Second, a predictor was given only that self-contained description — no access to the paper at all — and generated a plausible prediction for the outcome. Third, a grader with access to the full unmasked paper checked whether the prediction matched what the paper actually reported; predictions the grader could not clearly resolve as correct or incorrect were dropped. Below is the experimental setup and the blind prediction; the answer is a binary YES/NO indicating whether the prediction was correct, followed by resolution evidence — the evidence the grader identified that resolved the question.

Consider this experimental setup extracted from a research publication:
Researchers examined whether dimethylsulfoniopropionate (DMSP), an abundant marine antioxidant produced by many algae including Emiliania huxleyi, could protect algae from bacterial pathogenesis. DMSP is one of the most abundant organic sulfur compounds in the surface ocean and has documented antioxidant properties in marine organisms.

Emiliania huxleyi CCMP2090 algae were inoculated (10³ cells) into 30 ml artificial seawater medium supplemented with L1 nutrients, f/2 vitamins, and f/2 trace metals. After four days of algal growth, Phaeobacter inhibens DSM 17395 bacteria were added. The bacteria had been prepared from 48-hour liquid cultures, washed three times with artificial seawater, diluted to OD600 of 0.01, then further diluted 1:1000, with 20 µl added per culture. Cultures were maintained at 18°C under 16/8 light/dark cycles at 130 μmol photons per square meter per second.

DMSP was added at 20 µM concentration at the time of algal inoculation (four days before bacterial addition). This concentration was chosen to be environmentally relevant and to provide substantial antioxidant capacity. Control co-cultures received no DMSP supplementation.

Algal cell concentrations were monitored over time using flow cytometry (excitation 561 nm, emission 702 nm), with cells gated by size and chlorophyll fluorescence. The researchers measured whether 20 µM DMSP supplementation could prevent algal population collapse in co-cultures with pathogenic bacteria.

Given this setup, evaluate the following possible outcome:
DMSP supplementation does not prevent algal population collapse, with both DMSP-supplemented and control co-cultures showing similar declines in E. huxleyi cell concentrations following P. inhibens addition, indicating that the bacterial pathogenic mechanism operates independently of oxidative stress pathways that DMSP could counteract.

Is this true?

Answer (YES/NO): YES